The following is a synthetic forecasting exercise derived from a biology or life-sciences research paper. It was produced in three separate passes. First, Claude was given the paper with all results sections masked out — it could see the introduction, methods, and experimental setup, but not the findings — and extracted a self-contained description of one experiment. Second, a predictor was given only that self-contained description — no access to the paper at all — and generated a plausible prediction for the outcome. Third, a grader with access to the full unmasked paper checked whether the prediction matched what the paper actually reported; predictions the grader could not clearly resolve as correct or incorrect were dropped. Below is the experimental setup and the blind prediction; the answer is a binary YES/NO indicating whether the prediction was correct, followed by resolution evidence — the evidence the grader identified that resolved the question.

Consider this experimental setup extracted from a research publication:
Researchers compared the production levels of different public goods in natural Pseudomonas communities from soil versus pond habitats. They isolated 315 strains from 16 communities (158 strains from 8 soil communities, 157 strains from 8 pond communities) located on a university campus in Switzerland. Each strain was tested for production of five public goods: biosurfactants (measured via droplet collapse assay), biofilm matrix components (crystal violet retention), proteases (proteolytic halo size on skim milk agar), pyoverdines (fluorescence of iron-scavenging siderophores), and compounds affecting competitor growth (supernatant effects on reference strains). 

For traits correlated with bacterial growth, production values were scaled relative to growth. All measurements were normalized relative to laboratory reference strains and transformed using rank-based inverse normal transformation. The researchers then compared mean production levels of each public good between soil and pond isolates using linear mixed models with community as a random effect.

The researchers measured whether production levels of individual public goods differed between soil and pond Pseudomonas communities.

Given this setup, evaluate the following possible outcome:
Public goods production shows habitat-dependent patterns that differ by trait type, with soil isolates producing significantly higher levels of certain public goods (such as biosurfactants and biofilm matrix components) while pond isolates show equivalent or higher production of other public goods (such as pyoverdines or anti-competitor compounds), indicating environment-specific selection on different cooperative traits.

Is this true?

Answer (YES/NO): NO